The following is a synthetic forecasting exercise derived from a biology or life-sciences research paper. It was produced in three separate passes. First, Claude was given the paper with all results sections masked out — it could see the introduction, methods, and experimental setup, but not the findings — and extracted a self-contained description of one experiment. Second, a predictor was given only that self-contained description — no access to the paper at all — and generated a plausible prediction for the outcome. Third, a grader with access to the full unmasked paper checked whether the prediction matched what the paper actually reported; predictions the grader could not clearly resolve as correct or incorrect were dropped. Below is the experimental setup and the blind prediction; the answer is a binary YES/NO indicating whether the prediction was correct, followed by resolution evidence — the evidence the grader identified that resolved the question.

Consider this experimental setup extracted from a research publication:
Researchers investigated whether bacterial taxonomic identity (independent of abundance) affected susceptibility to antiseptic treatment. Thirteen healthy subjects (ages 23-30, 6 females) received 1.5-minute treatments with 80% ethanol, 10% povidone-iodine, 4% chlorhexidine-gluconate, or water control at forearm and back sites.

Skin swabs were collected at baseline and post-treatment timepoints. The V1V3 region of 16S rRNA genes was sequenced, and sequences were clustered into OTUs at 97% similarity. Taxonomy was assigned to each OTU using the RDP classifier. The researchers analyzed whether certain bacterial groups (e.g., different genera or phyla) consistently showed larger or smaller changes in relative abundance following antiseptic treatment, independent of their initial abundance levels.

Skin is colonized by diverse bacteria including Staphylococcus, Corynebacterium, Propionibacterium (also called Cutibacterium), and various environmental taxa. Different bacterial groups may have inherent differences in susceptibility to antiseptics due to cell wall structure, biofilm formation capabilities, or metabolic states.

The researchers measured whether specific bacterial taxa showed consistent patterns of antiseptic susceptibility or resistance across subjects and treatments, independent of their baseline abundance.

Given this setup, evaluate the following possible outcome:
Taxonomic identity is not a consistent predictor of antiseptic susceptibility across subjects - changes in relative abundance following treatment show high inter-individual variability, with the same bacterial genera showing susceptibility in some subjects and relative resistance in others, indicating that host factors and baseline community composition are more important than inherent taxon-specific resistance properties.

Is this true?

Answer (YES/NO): NO